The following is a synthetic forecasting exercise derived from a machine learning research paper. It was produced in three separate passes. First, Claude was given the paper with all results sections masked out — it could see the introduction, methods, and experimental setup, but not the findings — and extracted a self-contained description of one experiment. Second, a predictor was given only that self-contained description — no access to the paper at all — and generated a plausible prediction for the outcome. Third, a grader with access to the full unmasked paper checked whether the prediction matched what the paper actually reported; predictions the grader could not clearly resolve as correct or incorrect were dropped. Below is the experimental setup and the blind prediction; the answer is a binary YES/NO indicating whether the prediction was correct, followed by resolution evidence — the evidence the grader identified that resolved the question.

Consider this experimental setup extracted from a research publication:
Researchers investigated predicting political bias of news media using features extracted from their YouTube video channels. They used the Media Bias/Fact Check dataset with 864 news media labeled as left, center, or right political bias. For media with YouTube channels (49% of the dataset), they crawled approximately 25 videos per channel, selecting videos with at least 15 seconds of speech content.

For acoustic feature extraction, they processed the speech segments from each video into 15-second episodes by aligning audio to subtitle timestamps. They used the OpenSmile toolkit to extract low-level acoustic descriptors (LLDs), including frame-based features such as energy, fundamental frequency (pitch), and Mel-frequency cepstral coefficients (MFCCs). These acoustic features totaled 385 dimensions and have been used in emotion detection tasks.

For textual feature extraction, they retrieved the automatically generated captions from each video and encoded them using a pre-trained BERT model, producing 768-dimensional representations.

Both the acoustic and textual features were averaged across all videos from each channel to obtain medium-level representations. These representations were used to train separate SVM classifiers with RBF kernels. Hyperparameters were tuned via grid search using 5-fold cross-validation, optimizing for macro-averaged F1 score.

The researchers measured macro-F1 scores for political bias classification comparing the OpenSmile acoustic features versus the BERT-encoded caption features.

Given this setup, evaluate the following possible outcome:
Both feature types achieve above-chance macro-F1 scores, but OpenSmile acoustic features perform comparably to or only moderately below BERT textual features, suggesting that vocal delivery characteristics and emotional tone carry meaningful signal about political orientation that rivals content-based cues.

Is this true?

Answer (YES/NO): YES